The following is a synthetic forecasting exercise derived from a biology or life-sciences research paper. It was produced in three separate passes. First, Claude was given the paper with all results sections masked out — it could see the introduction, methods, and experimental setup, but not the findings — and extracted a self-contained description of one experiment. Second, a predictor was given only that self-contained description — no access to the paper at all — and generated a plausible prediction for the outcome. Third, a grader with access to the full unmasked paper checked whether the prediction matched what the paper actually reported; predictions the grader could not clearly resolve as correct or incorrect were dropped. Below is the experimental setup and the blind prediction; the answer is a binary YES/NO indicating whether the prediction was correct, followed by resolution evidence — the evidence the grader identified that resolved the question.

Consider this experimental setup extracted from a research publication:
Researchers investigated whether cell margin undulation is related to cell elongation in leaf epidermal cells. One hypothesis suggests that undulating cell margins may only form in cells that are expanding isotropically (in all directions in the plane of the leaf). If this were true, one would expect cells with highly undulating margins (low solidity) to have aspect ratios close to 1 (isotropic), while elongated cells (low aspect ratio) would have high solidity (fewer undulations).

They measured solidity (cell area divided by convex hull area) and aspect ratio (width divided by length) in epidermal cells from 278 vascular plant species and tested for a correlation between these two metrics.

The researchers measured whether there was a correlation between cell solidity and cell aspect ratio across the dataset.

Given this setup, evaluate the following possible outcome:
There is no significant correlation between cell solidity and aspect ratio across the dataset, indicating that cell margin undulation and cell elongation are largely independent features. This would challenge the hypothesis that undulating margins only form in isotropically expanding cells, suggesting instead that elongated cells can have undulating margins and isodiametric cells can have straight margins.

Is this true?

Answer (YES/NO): YES